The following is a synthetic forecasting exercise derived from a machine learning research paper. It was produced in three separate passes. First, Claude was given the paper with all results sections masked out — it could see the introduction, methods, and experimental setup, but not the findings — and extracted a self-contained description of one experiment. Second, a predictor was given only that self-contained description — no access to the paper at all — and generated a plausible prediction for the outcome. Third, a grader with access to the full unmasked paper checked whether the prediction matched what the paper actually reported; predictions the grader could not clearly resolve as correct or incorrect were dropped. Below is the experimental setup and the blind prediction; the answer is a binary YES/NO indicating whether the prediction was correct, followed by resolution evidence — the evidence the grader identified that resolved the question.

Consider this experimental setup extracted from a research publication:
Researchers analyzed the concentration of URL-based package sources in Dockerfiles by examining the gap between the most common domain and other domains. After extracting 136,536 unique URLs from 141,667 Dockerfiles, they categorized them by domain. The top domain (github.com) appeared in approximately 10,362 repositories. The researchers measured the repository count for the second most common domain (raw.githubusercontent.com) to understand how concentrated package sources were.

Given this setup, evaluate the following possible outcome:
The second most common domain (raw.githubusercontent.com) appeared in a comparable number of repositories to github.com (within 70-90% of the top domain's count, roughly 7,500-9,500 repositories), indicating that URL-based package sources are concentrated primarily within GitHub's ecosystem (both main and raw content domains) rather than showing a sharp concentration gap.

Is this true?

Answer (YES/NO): NO